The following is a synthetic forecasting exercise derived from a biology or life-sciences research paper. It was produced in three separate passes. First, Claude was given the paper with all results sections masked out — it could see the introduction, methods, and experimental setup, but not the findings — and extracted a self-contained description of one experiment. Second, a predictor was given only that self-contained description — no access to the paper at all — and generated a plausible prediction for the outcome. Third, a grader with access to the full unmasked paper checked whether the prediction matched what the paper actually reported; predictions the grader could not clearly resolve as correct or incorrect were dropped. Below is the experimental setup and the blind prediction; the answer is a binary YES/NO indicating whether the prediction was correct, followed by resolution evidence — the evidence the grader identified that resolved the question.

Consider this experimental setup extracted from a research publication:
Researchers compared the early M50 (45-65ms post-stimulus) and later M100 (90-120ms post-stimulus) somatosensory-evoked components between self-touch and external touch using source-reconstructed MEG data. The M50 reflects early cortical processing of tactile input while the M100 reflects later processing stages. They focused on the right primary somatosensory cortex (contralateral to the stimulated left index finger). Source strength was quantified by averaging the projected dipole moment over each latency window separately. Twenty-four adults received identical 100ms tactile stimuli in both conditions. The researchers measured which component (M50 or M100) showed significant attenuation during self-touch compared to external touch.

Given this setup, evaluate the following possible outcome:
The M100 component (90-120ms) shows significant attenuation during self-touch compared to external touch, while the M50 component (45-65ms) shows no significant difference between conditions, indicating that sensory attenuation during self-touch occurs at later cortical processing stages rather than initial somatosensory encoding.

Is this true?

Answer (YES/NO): NO